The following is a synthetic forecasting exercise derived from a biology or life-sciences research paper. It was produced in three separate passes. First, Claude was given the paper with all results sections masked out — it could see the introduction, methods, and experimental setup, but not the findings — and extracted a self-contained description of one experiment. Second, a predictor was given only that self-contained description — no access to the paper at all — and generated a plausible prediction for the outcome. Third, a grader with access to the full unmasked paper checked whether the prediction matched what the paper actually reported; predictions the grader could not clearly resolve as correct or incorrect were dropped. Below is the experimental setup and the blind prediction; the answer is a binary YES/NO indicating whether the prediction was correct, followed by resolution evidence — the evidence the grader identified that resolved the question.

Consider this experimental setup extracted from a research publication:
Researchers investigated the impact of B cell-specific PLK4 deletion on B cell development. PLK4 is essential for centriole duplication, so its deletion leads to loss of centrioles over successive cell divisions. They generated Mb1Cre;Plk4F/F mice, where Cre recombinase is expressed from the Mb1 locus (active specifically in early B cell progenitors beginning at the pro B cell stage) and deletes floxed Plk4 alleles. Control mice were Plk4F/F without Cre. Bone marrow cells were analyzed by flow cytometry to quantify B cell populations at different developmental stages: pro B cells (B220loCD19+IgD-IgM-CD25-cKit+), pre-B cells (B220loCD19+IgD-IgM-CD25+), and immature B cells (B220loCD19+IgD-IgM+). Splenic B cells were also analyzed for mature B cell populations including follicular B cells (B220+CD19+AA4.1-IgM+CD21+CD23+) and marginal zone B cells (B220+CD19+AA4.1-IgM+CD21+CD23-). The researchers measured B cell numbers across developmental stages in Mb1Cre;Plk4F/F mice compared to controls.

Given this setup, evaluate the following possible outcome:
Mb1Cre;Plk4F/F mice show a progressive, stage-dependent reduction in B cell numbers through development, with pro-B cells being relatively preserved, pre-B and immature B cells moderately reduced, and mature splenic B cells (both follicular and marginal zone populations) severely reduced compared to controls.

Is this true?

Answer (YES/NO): NO